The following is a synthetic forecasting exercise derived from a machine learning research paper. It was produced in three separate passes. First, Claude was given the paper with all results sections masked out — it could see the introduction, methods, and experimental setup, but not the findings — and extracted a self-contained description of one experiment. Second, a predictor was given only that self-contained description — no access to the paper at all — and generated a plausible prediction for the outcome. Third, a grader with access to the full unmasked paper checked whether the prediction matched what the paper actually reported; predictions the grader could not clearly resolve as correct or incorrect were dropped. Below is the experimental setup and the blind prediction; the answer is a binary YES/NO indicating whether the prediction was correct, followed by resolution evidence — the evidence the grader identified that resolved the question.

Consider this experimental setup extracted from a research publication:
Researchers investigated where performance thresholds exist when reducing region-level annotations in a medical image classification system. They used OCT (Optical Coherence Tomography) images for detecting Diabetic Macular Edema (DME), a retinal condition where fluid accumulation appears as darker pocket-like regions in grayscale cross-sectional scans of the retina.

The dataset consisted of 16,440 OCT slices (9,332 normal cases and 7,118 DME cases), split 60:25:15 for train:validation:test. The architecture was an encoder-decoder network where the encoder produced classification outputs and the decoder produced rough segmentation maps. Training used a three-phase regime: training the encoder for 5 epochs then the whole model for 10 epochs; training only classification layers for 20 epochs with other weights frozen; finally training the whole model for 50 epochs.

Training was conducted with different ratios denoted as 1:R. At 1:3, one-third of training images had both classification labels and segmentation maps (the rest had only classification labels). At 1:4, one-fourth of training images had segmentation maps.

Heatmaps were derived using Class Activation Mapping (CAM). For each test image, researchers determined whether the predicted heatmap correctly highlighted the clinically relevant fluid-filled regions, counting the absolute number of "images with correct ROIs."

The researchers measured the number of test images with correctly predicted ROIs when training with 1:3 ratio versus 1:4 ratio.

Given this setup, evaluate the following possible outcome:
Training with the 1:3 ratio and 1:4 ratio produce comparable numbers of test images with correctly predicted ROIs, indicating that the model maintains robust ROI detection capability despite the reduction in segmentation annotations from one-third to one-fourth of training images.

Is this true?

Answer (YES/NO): NO